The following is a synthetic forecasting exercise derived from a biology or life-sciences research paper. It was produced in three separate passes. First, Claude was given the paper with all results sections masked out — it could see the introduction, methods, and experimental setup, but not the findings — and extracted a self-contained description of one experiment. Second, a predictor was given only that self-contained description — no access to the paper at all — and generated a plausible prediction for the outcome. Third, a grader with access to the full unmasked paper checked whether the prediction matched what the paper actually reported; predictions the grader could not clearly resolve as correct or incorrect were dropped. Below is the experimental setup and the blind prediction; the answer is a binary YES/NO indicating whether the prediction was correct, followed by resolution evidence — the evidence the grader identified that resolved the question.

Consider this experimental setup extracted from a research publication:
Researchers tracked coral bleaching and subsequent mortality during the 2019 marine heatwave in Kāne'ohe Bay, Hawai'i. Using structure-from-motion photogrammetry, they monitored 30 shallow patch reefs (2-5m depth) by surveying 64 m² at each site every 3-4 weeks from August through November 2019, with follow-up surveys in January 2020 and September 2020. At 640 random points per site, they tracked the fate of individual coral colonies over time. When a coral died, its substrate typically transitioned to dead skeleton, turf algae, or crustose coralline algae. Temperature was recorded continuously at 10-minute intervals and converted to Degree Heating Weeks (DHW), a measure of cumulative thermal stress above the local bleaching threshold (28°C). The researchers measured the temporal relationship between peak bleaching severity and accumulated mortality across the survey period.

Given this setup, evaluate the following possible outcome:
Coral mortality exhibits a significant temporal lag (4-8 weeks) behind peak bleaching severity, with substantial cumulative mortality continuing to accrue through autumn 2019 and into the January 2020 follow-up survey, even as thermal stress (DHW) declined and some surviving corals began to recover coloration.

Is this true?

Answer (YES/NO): NO